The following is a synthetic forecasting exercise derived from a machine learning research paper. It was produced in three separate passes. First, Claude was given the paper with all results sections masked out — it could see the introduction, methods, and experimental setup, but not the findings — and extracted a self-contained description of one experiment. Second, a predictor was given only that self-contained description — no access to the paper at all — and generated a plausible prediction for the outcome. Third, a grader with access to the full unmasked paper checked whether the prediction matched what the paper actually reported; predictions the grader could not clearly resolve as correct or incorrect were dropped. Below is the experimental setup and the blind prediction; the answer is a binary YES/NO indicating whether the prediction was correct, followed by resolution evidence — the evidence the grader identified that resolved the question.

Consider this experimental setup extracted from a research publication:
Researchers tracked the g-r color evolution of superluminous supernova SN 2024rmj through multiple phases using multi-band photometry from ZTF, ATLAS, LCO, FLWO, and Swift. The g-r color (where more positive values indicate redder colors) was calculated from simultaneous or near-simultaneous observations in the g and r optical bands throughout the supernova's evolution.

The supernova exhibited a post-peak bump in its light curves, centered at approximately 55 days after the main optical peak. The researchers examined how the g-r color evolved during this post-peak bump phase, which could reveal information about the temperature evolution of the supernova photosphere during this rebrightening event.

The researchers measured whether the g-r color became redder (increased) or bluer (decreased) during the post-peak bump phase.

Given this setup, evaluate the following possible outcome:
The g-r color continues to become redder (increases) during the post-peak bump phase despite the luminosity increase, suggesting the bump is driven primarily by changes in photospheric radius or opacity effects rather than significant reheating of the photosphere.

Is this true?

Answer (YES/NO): NO